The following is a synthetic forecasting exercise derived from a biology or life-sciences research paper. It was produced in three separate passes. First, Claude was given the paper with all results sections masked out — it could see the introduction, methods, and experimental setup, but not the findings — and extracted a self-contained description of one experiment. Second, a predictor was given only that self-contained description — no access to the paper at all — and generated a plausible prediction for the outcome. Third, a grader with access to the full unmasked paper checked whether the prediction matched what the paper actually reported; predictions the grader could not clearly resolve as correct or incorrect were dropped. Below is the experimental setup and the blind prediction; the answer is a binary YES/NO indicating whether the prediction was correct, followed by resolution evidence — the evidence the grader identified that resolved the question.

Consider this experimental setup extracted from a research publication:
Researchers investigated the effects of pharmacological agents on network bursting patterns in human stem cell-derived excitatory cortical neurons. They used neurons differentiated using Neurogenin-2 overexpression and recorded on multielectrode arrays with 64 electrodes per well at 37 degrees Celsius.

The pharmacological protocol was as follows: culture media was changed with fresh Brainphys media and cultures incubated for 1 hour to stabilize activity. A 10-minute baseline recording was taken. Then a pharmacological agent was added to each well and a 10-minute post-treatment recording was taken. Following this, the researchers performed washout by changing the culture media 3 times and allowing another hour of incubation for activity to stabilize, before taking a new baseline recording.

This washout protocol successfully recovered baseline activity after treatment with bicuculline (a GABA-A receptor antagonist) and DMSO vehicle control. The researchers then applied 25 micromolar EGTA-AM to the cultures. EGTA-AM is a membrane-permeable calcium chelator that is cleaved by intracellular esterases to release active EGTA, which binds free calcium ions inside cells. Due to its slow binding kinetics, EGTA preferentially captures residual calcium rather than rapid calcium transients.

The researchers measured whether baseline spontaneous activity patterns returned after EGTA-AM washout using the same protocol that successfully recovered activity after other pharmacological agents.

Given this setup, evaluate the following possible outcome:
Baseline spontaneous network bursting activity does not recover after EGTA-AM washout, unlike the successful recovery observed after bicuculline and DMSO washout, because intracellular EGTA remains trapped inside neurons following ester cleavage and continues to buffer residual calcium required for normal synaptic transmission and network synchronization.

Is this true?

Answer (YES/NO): YES